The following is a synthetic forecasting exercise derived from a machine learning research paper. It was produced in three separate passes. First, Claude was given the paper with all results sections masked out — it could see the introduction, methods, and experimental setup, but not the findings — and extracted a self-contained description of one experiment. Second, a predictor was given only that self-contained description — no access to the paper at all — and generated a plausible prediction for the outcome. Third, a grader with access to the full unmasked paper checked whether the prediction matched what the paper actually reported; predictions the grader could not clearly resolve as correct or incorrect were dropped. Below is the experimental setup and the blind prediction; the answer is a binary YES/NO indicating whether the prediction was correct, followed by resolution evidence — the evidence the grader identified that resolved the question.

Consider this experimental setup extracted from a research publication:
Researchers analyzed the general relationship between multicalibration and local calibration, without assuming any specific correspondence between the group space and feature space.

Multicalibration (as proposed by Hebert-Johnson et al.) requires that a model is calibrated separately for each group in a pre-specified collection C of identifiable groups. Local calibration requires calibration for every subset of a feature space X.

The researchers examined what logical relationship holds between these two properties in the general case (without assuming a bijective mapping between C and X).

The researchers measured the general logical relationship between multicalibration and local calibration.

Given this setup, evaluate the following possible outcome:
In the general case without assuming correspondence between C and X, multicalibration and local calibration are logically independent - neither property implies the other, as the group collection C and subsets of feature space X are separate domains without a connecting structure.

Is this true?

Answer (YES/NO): NO